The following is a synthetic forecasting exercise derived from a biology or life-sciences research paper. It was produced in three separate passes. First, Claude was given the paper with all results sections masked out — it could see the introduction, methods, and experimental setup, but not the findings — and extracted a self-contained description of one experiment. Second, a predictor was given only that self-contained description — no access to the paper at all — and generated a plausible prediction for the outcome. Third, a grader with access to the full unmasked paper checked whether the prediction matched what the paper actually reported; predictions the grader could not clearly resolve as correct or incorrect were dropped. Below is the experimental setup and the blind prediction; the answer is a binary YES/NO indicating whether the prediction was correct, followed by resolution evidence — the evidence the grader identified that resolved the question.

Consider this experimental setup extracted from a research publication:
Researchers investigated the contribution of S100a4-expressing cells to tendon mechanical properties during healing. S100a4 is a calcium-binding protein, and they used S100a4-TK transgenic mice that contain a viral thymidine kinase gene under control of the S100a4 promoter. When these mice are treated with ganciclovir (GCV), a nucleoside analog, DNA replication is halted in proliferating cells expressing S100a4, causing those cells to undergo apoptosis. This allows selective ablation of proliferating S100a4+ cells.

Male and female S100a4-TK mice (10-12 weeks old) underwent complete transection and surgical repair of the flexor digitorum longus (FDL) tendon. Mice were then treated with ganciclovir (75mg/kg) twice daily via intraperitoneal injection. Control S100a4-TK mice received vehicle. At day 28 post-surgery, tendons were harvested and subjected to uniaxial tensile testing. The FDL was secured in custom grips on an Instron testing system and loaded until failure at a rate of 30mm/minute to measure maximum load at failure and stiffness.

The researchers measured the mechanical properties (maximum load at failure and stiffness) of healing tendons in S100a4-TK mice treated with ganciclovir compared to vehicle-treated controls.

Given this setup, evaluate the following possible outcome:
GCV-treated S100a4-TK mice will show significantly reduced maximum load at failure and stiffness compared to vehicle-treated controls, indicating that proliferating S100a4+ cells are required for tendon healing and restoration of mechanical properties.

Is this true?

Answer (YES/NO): NO